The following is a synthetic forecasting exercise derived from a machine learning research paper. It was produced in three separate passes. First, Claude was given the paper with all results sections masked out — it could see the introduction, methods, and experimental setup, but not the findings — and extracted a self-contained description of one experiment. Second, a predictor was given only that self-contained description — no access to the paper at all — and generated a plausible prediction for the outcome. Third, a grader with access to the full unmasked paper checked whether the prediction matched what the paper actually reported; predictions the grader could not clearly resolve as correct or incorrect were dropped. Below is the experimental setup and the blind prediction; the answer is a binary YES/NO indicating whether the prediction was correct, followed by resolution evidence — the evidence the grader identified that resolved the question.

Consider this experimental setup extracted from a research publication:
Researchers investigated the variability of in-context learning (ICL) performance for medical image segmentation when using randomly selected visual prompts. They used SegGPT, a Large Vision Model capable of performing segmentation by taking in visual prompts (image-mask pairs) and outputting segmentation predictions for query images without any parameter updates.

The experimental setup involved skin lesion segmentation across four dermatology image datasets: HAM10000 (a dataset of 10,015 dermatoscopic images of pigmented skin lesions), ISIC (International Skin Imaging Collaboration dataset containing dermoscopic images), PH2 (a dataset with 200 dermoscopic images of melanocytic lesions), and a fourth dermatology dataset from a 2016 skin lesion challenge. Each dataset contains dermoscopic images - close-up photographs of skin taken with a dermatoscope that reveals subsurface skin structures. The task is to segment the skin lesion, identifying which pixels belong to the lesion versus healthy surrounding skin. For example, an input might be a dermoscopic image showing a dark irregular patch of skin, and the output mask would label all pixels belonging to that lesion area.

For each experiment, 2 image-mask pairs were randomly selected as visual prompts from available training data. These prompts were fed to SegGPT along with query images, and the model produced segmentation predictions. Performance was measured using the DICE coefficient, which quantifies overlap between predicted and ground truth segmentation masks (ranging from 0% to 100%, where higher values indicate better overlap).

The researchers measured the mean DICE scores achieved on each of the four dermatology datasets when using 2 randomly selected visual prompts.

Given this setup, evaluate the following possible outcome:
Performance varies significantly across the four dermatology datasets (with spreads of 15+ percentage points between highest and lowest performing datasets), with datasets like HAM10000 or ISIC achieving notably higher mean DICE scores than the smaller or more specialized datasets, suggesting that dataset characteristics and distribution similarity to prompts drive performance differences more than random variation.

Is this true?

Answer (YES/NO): NO